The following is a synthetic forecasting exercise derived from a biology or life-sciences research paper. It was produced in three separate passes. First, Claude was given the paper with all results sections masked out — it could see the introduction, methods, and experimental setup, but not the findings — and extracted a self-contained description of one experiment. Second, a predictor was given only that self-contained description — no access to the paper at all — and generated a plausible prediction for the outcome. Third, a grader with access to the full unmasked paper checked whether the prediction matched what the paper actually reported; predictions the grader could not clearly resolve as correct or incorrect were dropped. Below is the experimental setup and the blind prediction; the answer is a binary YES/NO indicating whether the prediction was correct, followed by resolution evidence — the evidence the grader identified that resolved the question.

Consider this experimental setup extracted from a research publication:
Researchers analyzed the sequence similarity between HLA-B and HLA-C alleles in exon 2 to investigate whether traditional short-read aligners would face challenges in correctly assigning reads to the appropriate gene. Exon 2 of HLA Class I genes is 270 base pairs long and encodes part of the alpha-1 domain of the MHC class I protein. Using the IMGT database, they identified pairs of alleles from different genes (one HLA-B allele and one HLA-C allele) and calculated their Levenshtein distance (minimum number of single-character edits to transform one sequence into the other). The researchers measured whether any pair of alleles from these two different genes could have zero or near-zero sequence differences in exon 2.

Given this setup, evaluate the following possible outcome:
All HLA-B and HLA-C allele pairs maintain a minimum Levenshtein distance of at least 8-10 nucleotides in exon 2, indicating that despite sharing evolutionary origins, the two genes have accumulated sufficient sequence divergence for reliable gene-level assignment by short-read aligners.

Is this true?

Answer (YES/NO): NO